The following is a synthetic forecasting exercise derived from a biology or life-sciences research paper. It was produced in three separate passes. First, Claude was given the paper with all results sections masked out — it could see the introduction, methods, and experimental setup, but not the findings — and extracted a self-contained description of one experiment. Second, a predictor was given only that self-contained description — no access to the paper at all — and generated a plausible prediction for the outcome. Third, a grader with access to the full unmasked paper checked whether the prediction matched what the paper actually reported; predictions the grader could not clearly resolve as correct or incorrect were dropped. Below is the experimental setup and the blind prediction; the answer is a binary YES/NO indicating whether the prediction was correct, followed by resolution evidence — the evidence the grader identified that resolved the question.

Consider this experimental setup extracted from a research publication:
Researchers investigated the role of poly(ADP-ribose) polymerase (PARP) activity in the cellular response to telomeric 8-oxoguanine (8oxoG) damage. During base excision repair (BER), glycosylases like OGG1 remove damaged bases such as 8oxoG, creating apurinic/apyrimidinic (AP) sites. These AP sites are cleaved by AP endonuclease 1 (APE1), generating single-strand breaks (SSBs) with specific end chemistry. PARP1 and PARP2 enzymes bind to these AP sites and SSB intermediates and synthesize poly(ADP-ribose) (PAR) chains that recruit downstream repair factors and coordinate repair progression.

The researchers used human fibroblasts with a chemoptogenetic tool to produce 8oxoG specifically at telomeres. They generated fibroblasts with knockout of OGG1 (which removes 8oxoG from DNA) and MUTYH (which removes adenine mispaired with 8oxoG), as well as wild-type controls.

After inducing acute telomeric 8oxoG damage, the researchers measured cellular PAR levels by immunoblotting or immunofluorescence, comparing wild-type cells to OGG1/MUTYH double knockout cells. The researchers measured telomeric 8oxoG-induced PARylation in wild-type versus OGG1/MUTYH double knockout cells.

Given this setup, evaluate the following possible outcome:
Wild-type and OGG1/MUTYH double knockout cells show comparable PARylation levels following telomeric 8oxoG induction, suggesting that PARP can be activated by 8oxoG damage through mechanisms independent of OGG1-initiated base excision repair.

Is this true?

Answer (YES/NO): NO